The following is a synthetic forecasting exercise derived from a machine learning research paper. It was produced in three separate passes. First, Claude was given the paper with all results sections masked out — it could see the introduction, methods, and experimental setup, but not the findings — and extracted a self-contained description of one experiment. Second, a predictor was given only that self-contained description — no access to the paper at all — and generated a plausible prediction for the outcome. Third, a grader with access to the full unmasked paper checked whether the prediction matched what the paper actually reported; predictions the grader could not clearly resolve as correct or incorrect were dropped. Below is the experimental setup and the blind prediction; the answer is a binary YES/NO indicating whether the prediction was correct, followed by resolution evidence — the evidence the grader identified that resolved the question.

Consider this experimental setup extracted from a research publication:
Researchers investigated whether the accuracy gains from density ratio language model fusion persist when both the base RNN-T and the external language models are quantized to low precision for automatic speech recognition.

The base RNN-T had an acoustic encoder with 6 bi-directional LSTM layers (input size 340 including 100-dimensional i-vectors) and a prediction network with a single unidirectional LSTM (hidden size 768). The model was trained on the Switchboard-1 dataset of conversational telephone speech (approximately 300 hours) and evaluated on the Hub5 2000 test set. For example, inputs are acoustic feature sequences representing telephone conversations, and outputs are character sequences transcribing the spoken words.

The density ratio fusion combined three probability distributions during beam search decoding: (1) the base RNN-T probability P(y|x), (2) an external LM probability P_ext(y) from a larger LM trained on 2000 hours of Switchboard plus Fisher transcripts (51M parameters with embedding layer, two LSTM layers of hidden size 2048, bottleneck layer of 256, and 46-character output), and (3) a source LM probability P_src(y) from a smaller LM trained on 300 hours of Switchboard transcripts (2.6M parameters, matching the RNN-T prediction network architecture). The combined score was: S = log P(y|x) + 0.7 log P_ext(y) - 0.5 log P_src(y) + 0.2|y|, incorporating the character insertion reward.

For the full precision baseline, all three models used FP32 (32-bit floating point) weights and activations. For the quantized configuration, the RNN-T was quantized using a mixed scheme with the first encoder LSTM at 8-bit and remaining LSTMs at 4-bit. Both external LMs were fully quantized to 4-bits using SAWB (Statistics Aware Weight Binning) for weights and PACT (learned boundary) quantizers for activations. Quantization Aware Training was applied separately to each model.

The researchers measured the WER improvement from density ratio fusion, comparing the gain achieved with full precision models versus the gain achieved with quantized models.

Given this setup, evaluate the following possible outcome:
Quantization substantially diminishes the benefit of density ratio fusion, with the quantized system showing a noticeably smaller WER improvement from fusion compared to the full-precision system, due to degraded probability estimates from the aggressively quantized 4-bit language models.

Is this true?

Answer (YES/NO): NO